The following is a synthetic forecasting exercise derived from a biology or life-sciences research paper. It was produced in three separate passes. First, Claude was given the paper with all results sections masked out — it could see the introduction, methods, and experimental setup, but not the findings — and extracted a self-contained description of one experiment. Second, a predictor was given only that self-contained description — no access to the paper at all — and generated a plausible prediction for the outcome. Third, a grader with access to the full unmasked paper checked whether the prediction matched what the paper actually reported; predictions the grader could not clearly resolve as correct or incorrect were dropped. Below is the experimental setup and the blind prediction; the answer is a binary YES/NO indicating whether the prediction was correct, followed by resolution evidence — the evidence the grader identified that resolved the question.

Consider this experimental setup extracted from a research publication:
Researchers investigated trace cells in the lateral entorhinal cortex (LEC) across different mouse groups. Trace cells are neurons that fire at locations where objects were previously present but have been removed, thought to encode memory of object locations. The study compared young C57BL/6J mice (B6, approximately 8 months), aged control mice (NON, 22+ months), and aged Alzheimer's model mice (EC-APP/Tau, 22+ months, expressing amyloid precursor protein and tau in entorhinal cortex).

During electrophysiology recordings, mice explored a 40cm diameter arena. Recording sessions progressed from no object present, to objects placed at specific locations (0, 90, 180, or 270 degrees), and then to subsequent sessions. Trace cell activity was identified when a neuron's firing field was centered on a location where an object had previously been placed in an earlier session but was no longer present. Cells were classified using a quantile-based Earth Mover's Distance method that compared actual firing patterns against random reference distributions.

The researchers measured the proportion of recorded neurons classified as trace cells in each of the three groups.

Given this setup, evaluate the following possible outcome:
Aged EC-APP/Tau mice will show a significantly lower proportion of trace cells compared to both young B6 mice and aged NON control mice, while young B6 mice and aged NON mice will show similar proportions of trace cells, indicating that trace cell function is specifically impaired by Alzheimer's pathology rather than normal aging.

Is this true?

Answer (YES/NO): NO